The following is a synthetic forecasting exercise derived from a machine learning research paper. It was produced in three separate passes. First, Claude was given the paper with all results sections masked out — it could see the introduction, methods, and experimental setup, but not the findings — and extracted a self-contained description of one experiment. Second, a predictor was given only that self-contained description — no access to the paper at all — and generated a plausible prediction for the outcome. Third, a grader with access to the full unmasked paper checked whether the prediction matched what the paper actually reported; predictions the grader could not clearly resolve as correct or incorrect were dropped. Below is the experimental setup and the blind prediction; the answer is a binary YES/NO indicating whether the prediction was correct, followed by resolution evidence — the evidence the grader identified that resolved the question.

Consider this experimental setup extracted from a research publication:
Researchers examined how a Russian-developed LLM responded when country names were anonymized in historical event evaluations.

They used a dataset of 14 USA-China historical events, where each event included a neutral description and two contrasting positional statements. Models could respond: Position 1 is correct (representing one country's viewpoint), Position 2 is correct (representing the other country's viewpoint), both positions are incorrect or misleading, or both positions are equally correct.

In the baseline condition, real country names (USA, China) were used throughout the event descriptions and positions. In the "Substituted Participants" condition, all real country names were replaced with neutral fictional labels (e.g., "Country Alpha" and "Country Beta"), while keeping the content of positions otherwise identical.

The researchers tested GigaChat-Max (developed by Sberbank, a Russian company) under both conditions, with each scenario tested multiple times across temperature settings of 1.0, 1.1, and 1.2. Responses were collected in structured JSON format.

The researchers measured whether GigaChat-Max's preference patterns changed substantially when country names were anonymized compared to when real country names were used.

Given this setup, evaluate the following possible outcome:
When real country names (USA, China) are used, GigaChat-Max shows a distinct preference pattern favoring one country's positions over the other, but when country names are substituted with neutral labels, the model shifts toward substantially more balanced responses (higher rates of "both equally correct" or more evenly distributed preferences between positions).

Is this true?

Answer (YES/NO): YES